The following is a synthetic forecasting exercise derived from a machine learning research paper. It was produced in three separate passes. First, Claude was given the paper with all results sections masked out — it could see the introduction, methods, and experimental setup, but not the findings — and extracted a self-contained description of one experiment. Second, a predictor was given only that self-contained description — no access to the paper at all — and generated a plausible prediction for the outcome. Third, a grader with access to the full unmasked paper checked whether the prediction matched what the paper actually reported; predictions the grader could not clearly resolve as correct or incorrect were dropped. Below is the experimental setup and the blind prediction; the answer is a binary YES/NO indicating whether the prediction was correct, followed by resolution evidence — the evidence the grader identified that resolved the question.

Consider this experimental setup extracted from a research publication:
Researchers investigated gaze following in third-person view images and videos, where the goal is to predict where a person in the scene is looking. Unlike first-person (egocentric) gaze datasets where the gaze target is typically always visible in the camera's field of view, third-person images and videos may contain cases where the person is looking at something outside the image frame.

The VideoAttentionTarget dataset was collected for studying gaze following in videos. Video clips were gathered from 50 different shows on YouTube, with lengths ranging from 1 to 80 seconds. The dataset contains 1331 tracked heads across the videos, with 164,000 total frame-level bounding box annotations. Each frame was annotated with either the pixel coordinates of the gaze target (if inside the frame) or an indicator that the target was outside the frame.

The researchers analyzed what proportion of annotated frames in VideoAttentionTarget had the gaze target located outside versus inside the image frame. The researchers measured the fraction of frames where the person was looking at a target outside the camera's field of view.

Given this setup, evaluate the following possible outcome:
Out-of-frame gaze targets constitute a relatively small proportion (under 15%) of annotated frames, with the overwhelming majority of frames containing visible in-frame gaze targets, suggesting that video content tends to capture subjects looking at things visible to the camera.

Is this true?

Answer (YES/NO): NO